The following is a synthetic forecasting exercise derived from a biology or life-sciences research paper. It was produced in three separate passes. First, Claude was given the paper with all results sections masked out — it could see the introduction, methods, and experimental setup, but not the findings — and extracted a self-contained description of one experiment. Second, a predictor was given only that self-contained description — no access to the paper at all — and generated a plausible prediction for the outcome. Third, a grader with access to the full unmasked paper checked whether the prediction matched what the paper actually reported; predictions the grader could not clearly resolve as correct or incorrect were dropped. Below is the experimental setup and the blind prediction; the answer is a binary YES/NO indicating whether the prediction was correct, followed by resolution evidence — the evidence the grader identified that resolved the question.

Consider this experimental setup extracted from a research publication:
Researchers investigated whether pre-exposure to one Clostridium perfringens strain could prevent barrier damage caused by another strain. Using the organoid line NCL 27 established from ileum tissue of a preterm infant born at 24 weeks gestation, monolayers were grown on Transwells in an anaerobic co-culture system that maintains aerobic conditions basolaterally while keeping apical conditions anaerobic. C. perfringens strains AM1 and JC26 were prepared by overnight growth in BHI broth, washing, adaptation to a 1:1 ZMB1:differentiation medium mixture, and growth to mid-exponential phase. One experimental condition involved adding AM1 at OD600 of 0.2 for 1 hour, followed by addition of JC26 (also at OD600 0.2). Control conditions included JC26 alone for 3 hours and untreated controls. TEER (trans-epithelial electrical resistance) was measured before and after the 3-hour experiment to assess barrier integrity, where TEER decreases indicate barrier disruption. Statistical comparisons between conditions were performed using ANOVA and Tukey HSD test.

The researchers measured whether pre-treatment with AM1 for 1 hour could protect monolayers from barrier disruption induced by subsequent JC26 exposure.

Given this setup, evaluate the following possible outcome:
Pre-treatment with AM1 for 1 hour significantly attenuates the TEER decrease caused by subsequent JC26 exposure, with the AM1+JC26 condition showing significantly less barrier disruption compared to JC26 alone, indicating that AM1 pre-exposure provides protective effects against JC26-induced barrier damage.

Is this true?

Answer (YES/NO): YES